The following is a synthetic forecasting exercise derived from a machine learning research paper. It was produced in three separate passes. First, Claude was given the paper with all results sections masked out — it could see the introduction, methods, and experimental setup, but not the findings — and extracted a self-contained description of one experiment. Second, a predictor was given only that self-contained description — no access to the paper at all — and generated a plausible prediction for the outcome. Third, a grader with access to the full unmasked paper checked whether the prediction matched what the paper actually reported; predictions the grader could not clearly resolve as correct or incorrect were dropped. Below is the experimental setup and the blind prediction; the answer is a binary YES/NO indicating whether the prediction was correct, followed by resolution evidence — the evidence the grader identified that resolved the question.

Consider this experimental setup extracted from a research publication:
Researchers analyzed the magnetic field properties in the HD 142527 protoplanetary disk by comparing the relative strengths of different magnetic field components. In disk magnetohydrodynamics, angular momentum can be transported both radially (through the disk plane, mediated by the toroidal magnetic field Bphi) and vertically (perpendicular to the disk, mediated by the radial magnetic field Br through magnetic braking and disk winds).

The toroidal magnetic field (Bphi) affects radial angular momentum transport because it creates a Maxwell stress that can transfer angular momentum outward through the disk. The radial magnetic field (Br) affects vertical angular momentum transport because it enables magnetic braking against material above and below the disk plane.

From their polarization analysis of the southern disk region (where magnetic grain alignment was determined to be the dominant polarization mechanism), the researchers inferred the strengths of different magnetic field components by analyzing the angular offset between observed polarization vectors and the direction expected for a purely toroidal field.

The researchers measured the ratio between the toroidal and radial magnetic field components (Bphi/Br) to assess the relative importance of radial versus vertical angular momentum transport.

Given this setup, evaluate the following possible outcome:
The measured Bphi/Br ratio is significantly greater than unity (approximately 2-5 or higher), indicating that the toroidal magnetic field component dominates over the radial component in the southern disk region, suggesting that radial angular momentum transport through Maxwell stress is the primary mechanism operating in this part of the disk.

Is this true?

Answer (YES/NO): NO